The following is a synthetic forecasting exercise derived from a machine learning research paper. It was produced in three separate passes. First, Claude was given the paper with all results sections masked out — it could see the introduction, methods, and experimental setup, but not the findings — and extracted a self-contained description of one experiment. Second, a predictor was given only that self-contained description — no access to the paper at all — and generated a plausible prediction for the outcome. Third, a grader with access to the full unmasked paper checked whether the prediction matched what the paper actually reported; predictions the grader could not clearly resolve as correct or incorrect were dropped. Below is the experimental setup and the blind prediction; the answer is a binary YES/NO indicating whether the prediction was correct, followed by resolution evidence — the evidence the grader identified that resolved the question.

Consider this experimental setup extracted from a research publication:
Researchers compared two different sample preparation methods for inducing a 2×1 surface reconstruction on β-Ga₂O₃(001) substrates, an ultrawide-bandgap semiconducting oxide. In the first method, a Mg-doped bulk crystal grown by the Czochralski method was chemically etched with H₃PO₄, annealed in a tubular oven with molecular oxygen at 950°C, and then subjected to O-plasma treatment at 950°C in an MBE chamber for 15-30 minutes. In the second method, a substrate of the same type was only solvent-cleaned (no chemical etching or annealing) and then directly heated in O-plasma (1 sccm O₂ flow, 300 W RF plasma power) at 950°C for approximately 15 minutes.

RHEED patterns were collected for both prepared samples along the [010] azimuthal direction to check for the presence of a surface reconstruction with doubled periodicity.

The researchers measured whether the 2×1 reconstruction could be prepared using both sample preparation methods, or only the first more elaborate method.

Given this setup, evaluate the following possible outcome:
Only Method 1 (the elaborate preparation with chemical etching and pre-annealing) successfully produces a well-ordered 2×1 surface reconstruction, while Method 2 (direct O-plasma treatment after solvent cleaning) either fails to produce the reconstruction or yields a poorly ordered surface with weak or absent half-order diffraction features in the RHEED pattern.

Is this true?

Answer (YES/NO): NO